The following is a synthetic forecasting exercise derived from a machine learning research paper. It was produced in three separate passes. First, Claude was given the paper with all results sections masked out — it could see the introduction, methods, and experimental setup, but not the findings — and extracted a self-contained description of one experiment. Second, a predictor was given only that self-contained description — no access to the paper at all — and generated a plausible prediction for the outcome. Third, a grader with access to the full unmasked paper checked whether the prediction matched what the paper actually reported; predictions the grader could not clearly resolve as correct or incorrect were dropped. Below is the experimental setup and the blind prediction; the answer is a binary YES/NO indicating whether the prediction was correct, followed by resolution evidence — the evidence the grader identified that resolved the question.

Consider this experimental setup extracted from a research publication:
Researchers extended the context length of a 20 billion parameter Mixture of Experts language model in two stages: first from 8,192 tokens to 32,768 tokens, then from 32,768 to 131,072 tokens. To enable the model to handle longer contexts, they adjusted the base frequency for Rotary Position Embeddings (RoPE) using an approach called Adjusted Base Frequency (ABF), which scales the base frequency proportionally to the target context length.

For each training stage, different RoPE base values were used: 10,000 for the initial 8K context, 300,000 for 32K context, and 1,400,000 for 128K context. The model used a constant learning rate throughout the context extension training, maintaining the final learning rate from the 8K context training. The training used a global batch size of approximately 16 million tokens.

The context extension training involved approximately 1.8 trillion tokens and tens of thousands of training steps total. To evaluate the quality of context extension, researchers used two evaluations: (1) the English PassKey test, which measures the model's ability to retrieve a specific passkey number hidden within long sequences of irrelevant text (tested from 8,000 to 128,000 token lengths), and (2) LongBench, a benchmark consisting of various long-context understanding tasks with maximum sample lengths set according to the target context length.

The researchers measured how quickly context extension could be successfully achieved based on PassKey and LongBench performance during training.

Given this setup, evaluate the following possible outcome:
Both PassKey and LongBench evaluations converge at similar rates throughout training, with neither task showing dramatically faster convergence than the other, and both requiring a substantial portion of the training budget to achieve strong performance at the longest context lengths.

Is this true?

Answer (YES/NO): NO